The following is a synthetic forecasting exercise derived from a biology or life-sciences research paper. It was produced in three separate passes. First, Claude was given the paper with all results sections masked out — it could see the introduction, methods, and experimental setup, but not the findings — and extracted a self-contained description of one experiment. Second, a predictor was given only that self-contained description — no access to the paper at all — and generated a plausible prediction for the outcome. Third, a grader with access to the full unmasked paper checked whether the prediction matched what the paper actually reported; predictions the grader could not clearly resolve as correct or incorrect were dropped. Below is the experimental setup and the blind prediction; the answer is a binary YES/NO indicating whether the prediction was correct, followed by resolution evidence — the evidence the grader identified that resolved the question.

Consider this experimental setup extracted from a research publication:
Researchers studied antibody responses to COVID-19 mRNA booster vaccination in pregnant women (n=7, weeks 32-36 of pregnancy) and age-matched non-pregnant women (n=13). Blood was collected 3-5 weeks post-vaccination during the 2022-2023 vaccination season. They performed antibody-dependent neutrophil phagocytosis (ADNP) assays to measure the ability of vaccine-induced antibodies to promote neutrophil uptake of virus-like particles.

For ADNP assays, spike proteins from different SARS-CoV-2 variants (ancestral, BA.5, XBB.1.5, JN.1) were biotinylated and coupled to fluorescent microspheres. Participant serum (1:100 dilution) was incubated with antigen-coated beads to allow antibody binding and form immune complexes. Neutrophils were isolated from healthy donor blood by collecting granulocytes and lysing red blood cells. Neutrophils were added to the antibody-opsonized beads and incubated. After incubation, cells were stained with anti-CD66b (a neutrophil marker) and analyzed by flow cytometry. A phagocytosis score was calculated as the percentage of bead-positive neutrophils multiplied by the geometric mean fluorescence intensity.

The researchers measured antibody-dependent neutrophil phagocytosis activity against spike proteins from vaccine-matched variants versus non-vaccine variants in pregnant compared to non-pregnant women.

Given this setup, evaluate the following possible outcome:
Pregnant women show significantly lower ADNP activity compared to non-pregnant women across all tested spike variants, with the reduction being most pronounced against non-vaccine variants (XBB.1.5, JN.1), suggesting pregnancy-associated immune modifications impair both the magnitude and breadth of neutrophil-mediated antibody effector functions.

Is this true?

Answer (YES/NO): NO